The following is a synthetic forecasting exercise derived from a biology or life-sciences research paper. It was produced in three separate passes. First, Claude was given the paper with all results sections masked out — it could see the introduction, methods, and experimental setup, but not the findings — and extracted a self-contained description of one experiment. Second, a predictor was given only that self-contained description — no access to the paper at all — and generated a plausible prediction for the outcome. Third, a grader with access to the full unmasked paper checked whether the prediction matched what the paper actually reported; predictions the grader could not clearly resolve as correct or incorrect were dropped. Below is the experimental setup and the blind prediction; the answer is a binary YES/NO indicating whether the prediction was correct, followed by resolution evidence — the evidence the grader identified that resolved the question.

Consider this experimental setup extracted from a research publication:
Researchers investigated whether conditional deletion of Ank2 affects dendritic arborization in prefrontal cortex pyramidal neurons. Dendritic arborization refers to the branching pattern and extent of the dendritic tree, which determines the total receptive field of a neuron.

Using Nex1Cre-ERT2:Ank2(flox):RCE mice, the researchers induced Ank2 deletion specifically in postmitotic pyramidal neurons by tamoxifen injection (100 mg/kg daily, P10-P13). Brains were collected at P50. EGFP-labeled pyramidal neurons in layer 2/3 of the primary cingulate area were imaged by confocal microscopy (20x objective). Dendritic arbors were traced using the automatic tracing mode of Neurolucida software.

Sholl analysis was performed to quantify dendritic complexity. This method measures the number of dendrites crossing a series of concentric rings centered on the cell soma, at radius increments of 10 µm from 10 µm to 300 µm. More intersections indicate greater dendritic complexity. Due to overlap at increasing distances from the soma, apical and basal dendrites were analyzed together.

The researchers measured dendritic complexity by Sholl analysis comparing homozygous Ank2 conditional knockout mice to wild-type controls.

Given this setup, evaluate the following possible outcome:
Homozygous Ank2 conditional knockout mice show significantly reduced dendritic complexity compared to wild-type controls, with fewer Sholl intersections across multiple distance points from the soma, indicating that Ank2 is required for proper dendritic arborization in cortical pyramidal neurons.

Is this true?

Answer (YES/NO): NO